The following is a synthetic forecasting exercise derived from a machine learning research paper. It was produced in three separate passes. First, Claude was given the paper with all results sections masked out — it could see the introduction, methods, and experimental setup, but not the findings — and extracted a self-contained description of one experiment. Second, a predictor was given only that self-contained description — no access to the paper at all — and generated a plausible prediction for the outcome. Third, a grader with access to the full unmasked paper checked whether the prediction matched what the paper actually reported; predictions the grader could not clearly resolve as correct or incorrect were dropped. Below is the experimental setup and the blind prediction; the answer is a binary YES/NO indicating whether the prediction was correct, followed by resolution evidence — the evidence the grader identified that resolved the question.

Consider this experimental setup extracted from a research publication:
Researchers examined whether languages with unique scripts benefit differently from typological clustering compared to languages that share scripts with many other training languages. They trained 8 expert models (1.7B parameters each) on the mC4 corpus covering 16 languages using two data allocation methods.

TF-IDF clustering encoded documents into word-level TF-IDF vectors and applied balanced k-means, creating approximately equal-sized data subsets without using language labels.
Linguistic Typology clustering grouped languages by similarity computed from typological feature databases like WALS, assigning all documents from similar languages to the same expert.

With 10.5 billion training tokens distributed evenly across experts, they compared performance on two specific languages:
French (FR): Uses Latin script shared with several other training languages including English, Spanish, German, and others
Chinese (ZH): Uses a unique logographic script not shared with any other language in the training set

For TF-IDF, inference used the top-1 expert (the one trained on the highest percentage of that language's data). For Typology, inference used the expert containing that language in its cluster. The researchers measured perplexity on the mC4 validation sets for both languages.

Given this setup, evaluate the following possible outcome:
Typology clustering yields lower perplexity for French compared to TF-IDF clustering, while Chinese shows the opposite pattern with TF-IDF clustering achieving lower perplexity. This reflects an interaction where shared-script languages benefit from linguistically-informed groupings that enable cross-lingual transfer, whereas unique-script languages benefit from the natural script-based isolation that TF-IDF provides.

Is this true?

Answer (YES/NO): NO